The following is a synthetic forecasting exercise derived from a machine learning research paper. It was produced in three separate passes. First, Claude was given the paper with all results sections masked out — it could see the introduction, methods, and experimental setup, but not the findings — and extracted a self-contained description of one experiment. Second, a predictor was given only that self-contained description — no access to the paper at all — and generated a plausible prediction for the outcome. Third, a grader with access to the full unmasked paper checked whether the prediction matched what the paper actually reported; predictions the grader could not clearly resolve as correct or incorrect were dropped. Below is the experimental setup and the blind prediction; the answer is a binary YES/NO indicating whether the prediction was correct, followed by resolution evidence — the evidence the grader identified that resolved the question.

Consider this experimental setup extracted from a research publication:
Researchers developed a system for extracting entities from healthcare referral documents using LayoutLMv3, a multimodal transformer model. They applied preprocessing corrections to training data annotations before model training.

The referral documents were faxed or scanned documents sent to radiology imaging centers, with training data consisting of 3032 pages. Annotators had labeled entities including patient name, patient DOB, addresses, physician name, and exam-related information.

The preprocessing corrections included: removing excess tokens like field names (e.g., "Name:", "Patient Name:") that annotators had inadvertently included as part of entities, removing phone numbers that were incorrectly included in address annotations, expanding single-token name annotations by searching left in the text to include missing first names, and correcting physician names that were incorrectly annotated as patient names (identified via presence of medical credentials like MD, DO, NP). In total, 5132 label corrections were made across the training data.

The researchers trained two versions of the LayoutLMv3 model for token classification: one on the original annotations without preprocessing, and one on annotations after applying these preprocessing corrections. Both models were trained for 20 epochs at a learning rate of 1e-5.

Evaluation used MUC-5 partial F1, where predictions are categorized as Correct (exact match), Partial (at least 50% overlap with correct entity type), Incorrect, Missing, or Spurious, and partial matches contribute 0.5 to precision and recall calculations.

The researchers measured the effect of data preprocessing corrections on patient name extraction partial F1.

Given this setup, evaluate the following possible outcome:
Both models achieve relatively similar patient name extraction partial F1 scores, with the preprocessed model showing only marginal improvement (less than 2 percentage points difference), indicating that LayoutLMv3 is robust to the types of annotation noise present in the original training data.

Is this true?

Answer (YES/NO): NO